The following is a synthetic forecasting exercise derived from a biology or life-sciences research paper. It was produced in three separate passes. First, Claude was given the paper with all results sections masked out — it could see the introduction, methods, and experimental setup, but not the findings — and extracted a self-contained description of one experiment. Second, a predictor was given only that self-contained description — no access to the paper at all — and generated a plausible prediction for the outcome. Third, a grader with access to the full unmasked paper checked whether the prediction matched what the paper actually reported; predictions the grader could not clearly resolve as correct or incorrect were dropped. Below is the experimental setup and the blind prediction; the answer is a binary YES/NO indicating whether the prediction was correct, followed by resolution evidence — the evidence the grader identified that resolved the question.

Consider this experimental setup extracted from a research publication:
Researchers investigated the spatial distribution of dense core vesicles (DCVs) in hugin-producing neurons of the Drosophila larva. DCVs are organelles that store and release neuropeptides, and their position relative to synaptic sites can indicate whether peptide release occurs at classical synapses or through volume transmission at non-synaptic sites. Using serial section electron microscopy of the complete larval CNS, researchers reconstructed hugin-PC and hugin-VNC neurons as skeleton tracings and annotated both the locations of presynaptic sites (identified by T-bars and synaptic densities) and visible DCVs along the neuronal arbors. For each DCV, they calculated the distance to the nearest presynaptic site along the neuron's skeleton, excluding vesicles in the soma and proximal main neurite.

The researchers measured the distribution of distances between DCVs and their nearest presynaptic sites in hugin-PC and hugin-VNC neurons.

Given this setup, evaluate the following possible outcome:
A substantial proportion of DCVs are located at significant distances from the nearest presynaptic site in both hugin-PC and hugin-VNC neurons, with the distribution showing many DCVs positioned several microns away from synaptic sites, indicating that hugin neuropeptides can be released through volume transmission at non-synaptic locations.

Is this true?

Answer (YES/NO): YES